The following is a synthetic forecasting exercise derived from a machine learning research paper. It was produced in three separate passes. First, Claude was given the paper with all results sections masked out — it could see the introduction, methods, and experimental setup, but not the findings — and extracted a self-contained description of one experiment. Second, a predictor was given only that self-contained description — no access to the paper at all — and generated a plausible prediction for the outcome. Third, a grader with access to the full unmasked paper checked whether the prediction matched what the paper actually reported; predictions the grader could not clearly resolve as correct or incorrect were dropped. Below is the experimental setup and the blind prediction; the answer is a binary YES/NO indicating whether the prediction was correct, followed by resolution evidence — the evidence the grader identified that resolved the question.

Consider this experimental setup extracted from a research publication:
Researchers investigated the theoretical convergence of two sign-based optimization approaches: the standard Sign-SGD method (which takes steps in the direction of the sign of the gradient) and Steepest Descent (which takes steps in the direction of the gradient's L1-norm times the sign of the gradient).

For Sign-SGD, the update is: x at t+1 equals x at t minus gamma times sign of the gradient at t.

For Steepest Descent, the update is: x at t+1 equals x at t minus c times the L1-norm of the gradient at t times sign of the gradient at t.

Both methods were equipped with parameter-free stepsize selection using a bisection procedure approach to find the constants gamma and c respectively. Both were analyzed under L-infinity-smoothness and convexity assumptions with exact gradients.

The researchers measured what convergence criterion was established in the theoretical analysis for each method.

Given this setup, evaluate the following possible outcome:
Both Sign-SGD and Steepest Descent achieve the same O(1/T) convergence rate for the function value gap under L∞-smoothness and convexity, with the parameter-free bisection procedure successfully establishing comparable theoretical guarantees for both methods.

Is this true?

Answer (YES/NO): NO